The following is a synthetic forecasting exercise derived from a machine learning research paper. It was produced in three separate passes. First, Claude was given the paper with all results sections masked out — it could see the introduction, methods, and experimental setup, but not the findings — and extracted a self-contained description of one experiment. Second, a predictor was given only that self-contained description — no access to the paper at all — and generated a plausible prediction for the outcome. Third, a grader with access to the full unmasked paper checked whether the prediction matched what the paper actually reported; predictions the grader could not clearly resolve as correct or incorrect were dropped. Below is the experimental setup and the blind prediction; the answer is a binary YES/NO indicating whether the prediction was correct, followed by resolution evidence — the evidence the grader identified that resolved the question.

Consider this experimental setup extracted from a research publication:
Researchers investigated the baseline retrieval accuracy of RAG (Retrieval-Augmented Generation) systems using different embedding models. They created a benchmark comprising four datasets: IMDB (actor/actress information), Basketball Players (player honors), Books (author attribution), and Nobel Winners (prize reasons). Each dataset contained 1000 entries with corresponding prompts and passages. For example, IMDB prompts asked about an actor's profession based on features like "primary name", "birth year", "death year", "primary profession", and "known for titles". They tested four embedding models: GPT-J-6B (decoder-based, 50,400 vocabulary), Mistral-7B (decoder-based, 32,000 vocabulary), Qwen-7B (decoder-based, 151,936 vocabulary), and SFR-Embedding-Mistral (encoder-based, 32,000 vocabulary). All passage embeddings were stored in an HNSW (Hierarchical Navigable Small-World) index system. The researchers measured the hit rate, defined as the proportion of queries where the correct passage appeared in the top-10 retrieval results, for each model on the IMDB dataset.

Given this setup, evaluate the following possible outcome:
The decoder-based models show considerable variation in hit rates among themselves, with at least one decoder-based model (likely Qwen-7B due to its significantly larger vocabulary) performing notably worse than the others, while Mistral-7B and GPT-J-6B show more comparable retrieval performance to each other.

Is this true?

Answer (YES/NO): NO